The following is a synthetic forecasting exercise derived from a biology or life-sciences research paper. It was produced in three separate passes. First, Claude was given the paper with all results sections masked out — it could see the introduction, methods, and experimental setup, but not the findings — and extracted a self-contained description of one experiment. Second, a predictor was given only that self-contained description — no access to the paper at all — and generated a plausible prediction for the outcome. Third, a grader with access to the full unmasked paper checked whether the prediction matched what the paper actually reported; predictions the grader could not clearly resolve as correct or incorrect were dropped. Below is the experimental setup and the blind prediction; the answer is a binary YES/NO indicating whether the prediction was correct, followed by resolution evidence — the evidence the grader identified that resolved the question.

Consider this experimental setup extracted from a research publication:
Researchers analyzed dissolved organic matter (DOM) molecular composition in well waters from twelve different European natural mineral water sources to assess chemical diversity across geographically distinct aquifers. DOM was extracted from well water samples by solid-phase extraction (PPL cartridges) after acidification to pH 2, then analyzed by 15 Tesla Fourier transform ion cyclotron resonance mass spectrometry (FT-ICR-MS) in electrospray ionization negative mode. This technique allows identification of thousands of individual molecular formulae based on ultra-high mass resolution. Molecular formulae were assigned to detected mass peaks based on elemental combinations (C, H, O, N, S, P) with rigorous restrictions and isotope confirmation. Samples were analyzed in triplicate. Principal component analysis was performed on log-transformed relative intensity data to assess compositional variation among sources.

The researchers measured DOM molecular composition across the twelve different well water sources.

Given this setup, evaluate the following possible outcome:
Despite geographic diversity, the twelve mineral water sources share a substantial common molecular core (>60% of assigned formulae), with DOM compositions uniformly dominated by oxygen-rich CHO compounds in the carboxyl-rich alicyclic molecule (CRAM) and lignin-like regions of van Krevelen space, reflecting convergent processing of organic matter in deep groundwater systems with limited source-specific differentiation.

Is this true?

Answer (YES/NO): NO